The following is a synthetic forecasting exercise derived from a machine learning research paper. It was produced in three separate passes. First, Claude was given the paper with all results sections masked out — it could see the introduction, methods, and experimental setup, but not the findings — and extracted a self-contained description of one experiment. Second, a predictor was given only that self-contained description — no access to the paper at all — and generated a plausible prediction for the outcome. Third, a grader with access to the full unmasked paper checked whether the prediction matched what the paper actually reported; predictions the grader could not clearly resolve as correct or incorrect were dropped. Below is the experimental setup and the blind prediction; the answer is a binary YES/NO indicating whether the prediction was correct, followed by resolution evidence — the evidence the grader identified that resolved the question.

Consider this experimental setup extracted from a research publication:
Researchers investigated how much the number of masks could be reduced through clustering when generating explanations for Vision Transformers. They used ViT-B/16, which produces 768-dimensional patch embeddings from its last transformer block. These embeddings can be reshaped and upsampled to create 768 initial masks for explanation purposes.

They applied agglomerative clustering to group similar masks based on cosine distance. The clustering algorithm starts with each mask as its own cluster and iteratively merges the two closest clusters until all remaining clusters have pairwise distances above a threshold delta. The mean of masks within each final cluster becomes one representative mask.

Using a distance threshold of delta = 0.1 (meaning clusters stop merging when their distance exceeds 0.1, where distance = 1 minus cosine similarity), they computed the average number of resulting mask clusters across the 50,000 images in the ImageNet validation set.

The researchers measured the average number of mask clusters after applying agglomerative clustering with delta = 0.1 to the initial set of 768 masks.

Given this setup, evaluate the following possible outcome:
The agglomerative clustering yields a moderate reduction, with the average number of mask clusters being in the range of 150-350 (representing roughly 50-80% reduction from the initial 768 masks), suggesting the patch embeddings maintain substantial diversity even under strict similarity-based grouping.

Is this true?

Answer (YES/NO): NO